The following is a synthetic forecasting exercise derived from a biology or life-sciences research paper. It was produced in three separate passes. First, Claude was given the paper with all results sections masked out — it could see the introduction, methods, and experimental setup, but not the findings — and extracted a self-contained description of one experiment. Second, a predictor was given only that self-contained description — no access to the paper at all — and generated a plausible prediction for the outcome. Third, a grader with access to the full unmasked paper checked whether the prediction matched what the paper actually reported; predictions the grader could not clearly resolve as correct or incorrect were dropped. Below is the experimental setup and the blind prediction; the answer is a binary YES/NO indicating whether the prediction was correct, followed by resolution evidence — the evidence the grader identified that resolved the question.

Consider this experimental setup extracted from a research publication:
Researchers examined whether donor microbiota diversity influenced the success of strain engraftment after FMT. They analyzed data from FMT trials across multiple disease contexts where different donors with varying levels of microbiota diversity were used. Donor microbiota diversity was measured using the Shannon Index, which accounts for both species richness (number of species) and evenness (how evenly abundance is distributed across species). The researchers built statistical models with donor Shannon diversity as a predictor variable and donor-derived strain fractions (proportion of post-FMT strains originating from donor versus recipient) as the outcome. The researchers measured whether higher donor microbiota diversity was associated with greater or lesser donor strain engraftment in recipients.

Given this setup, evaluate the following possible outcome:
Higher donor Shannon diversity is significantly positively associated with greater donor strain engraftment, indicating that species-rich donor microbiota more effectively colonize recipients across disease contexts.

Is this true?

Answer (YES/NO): YES